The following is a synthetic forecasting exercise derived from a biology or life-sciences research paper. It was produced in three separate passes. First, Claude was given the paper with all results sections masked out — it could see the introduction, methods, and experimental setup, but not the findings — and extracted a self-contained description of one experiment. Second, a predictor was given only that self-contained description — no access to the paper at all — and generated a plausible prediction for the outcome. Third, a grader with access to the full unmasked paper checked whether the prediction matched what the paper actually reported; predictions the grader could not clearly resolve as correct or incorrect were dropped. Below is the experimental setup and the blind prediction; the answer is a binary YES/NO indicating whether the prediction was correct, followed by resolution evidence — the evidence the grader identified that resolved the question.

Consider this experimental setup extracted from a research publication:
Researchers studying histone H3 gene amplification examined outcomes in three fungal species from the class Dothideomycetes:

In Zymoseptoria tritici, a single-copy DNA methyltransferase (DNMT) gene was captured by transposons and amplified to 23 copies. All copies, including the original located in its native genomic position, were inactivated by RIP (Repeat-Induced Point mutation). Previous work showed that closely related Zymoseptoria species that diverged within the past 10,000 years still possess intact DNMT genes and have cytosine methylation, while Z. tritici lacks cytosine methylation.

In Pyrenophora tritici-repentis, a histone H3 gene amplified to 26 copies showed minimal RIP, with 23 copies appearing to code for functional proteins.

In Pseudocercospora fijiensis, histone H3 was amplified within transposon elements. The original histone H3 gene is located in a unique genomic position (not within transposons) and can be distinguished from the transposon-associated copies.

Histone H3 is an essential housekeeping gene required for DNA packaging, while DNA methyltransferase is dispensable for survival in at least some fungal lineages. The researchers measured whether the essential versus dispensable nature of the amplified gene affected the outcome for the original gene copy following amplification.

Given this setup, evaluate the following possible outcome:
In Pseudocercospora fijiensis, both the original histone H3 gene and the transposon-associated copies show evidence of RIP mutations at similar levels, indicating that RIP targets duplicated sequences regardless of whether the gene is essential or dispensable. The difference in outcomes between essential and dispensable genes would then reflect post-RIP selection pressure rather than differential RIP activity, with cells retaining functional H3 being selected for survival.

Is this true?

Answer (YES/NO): NO